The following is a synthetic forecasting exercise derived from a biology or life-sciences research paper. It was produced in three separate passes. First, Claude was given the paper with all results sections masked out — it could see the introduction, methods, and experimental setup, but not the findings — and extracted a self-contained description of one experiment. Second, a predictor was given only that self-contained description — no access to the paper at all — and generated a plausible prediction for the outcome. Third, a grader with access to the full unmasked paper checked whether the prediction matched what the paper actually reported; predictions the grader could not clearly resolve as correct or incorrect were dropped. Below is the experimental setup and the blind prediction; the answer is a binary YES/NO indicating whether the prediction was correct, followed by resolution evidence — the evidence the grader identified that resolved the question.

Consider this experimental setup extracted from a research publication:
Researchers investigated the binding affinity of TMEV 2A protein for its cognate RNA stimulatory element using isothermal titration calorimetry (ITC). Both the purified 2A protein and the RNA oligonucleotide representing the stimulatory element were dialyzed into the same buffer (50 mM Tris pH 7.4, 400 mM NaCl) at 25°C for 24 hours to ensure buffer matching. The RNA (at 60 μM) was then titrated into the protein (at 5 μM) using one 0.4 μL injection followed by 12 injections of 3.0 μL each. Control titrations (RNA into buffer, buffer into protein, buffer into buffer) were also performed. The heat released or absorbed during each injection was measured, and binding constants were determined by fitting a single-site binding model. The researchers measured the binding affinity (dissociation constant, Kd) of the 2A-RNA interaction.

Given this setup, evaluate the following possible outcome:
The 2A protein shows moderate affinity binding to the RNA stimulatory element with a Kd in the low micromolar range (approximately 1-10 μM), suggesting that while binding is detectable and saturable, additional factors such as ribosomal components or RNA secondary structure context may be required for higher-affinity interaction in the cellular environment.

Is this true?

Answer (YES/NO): NO